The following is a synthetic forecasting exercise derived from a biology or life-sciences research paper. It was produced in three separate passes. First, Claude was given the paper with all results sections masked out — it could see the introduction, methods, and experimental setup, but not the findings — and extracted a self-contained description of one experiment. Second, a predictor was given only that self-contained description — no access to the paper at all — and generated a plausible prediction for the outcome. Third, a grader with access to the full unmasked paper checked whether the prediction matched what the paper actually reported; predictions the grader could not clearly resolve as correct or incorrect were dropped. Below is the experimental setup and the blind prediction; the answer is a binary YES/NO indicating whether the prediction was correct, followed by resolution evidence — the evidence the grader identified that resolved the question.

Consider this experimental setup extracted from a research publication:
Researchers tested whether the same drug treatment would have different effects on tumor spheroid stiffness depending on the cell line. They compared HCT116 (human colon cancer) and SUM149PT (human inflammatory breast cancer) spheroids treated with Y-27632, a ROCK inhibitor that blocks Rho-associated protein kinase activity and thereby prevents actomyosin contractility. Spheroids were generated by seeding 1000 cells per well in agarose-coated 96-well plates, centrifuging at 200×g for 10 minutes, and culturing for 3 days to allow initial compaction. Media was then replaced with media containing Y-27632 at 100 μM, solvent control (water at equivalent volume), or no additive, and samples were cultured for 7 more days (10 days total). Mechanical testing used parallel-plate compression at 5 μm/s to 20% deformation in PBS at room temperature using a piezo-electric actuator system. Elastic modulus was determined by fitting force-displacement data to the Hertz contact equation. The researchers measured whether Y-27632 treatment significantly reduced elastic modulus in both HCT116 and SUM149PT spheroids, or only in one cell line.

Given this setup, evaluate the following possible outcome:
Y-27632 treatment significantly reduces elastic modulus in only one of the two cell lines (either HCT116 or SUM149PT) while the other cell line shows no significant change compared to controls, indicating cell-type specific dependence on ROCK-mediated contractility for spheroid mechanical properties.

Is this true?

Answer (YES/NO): NO